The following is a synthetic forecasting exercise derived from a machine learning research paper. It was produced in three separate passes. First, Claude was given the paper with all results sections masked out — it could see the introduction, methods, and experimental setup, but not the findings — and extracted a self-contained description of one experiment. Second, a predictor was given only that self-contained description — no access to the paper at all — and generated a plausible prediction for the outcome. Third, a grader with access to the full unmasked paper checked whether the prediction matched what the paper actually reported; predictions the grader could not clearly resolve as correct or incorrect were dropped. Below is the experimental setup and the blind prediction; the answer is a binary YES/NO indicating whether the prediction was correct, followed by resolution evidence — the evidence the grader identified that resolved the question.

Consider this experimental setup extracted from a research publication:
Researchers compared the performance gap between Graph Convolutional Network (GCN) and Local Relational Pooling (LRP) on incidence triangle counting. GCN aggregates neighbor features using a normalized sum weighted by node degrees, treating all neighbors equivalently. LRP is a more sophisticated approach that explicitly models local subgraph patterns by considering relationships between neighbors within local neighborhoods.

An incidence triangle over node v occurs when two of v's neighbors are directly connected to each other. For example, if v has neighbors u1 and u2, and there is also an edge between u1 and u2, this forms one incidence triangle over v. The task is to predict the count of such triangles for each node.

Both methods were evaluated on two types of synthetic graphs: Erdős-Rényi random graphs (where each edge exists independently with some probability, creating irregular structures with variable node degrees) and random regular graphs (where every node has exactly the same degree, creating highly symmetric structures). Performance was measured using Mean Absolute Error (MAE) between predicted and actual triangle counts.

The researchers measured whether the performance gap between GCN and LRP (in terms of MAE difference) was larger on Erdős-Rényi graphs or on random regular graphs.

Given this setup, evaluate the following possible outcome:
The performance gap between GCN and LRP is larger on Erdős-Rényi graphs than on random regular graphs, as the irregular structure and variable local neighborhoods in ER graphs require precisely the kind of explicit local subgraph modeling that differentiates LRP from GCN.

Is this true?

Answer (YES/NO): YES